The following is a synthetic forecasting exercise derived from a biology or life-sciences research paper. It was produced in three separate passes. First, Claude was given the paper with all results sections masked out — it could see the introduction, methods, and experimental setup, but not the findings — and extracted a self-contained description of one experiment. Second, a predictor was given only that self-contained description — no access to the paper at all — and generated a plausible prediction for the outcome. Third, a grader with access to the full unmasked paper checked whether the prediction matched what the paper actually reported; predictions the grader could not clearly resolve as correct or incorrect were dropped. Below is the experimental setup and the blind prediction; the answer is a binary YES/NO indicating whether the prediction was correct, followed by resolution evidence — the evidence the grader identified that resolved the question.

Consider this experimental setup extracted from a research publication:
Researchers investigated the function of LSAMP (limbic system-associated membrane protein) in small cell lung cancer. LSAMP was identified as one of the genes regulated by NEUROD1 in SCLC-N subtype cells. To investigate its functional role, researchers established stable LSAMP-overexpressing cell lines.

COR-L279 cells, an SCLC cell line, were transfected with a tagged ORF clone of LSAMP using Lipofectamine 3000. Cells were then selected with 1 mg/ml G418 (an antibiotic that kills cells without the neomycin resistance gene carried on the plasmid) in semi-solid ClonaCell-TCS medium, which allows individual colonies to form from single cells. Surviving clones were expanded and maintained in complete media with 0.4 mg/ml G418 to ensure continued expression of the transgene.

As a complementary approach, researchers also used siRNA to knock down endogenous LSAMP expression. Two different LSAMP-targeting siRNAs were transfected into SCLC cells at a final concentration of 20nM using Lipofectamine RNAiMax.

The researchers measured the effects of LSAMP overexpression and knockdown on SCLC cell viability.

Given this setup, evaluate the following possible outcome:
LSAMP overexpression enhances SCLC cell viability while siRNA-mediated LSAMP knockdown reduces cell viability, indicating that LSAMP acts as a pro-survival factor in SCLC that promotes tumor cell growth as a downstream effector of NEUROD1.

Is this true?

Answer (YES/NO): YES